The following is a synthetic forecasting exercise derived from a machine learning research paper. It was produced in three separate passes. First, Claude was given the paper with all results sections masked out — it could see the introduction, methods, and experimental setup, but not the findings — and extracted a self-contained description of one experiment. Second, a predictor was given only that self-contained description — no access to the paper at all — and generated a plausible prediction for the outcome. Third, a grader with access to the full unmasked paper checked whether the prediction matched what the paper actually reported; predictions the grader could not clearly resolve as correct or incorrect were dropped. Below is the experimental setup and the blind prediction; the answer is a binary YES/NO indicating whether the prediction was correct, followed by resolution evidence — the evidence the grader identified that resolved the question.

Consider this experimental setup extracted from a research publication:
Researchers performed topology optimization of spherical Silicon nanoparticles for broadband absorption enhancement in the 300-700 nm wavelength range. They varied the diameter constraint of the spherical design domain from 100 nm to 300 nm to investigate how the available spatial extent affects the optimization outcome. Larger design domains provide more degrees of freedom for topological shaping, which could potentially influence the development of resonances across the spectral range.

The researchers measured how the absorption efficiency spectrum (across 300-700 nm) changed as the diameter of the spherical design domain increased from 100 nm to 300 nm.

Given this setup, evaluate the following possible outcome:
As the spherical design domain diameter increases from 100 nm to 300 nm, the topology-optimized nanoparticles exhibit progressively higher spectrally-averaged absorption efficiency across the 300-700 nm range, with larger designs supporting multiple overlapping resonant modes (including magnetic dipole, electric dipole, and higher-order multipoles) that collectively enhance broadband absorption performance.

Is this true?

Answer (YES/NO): YES